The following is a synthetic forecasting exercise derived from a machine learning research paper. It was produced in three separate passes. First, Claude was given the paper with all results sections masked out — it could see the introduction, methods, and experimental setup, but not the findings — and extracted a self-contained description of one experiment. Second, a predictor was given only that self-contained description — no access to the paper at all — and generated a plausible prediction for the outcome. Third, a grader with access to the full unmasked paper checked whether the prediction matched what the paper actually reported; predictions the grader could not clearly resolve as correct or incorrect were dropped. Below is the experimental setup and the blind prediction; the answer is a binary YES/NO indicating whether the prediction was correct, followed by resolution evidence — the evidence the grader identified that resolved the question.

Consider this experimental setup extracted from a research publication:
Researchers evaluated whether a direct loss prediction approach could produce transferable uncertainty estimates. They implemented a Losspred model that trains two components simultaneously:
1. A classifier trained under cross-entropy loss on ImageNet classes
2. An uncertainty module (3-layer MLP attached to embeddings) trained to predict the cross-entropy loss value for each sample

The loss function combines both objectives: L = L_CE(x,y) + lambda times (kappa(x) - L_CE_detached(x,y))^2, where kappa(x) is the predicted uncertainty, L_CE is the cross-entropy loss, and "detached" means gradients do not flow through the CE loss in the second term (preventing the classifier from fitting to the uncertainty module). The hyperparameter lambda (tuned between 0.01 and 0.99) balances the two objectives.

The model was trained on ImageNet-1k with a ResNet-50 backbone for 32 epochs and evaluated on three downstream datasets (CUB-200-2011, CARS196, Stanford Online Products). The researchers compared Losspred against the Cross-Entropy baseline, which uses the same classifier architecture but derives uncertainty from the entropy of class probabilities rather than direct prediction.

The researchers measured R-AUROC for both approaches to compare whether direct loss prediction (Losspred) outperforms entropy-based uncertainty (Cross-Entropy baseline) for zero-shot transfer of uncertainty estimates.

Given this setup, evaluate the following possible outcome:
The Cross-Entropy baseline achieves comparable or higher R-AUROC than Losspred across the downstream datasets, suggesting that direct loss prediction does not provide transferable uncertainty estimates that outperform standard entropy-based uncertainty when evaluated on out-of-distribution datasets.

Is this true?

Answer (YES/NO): NO